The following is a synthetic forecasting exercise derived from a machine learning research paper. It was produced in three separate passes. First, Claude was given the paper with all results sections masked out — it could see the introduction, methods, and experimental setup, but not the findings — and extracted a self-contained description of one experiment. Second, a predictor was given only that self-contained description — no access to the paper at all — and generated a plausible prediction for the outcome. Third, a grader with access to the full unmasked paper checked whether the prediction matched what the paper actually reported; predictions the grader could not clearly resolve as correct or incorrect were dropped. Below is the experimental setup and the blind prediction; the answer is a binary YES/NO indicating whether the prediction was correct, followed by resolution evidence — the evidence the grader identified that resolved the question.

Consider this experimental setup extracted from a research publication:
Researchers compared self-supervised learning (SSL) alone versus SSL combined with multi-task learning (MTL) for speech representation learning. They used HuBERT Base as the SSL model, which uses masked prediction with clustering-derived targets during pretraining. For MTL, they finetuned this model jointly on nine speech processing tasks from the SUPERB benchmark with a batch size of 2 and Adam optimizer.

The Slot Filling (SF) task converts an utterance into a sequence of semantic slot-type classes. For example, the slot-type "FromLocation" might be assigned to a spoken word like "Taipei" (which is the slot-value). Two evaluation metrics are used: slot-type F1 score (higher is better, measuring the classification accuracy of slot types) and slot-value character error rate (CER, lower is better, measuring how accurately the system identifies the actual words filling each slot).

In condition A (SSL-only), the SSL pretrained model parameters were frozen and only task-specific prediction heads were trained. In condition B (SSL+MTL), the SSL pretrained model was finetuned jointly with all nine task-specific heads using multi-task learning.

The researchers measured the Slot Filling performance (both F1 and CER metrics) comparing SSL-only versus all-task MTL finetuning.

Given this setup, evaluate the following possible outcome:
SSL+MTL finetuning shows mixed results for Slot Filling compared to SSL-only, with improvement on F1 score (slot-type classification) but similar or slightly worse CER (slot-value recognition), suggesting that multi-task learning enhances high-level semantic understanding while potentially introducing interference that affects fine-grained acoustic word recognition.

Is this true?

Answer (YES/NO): NO